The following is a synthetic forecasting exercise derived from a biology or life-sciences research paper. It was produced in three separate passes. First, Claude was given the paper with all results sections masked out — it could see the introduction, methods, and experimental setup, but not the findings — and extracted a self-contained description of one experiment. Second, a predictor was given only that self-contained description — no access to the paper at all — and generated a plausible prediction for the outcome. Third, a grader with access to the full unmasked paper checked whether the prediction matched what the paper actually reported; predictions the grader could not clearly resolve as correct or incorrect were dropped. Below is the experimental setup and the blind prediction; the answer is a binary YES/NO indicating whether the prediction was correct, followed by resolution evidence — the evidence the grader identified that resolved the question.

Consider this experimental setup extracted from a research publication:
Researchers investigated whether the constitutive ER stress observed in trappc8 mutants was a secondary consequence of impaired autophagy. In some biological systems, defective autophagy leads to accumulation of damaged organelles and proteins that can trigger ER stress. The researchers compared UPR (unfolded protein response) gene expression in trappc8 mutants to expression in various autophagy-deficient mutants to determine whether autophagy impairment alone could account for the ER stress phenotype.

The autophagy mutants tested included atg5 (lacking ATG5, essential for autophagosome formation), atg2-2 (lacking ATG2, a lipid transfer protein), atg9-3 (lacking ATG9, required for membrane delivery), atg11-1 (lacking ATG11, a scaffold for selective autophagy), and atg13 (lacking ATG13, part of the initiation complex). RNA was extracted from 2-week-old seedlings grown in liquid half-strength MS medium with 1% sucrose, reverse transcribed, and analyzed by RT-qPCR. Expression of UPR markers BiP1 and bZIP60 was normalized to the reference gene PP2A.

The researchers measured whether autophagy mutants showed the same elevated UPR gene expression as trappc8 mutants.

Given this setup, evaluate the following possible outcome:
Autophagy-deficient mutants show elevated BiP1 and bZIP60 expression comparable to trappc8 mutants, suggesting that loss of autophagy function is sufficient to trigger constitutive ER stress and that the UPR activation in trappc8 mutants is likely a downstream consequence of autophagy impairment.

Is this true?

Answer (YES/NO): NO